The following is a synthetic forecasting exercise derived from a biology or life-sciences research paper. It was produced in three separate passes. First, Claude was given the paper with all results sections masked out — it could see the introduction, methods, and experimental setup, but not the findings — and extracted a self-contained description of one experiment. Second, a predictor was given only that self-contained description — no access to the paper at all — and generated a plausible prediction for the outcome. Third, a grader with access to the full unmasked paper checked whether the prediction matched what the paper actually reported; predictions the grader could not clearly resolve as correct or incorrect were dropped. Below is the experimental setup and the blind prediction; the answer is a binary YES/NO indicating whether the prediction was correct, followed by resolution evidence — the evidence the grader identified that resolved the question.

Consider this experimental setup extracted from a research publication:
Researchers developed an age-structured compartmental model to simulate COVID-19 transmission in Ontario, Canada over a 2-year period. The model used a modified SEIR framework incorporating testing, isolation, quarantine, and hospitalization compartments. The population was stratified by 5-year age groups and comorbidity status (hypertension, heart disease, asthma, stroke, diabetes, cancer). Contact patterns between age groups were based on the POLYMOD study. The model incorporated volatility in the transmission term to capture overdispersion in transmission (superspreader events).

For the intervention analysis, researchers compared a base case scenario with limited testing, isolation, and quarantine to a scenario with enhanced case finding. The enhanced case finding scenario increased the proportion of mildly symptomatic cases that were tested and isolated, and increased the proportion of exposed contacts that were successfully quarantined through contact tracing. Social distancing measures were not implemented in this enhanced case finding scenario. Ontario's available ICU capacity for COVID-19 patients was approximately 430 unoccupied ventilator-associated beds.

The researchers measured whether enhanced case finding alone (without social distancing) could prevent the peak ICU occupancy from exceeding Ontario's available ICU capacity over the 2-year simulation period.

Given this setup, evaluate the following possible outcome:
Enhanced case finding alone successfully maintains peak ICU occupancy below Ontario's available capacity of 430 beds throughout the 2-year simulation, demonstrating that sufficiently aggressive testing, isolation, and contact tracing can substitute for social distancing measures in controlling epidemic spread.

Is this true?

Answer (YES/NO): NO